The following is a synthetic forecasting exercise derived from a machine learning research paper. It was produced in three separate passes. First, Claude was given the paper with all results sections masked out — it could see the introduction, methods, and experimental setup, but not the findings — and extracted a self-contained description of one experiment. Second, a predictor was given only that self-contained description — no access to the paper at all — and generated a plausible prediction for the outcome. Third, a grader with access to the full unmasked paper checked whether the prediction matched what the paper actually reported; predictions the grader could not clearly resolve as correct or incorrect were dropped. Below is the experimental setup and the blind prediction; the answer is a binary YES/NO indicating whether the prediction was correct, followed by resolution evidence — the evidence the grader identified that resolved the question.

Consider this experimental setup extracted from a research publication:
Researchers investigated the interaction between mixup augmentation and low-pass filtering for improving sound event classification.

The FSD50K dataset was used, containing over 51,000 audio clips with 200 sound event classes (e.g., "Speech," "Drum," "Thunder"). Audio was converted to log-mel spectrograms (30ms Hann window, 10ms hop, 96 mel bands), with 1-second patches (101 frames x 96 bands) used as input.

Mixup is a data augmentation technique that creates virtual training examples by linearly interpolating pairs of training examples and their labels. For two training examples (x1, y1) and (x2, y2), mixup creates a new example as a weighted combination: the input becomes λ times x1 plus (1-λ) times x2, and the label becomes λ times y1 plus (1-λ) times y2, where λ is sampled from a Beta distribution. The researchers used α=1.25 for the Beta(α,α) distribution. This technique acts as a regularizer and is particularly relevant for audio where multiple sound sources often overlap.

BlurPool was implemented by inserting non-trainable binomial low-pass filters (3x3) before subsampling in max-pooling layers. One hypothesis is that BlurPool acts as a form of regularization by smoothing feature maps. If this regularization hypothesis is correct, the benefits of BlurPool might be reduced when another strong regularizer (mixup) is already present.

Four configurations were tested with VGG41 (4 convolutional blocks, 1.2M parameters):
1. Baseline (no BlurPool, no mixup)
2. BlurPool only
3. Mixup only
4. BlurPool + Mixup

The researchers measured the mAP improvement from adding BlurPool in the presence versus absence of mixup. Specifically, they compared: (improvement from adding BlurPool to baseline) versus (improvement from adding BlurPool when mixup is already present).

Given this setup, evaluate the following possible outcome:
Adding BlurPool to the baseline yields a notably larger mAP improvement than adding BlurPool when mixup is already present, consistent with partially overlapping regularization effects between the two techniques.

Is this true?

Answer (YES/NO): YES